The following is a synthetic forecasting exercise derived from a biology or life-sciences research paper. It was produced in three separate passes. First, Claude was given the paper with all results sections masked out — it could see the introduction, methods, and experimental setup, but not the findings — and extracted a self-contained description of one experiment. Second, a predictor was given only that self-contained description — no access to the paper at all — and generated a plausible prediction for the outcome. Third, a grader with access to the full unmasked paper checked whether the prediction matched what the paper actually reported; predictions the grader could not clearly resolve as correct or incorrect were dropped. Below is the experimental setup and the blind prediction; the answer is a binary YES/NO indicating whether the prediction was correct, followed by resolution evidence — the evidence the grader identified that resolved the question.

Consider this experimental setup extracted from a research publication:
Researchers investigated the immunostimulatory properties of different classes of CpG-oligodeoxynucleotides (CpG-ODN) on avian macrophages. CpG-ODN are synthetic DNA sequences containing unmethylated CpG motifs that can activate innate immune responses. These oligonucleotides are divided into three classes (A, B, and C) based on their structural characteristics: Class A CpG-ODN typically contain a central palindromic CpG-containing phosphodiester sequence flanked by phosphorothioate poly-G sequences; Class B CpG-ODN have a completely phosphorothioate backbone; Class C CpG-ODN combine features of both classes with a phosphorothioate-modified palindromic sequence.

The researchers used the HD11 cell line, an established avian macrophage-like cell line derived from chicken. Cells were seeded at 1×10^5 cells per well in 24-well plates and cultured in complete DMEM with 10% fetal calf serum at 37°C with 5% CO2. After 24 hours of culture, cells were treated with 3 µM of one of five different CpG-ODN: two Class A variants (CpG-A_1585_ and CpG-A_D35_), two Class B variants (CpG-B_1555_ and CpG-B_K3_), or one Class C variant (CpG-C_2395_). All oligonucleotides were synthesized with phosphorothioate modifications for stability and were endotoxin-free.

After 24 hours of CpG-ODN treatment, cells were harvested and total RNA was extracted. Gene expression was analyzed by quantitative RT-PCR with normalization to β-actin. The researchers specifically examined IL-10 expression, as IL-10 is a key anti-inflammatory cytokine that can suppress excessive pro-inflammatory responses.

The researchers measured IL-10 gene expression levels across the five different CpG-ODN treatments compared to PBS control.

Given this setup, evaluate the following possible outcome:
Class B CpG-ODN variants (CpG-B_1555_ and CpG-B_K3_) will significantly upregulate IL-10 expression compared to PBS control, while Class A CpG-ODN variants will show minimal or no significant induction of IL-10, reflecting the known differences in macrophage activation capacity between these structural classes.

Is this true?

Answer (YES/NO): YES